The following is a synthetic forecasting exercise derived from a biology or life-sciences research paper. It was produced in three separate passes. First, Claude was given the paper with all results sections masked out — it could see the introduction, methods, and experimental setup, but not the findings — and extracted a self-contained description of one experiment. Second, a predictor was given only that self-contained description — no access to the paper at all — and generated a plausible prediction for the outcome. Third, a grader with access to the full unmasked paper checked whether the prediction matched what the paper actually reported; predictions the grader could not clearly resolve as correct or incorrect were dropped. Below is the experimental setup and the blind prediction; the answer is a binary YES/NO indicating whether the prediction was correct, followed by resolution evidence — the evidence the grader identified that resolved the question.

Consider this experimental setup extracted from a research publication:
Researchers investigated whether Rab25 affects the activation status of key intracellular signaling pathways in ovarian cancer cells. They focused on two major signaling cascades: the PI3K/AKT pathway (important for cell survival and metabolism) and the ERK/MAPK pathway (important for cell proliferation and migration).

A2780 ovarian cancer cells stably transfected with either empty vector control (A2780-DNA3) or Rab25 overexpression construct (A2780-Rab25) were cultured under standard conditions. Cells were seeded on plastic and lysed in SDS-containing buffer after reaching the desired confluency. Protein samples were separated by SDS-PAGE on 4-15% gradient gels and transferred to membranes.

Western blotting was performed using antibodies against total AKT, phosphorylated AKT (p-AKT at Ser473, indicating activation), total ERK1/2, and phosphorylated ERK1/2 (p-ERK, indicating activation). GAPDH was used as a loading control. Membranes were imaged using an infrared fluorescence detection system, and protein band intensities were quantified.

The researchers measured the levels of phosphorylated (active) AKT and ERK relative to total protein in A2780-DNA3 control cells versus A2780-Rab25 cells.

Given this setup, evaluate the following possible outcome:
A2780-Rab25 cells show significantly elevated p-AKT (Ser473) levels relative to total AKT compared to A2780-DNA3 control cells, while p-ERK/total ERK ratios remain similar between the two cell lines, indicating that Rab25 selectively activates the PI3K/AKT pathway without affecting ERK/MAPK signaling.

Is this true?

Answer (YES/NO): NO